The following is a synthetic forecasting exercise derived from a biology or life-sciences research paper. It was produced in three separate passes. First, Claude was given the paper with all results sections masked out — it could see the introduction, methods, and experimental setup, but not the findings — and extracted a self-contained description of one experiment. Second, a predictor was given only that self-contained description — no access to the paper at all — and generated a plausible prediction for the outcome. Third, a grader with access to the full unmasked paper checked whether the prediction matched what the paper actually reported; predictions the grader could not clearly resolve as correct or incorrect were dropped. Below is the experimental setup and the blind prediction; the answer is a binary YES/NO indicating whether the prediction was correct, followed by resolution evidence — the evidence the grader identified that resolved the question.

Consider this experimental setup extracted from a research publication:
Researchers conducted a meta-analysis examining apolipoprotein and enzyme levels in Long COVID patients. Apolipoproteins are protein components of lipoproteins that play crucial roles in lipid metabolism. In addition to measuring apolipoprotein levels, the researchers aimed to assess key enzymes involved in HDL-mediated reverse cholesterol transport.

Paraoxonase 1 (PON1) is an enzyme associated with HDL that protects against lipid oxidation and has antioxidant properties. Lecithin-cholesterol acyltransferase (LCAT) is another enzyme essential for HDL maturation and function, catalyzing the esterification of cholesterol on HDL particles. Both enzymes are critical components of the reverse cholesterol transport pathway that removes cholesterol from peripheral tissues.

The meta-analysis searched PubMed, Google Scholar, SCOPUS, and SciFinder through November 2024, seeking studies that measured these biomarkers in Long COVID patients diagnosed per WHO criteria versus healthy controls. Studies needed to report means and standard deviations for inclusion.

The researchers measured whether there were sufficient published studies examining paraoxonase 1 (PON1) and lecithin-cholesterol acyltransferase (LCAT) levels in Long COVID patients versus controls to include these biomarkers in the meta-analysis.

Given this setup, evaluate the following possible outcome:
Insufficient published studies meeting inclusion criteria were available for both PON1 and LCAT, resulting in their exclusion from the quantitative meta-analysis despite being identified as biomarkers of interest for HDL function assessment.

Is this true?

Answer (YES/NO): YES